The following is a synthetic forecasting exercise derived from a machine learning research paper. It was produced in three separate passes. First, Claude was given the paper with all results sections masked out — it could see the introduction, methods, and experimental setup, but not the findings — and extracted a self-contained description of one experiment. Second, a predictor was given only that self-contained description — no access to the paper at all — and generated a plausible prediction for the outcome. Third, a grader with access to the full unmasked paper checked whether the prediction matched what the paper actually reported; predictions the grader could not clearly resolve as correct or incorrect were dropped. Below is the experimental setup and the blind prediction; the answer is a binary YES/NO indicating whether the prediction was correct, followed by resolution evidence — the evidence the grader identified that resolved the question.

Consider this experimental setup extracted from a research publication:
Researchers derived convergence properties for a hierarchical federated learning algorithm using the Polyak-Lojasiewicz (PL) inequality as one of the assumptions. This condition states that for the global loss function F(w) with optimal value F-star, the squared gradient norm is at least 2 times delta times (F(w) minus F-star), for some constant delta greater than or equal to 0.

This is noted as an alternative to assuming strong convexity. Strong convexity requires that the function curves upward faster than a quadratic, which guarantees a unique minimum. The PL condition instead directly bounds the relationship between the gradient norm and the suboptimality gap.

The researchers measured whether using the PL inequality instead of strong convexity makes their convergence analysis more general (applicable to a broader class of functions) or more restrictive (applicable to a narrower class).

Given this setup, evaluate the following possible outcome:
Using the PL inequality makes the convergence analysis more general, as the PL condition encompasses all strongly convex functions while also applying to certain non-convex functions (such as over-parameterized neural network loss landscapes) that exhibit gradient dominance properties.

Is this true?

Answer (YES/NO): YES